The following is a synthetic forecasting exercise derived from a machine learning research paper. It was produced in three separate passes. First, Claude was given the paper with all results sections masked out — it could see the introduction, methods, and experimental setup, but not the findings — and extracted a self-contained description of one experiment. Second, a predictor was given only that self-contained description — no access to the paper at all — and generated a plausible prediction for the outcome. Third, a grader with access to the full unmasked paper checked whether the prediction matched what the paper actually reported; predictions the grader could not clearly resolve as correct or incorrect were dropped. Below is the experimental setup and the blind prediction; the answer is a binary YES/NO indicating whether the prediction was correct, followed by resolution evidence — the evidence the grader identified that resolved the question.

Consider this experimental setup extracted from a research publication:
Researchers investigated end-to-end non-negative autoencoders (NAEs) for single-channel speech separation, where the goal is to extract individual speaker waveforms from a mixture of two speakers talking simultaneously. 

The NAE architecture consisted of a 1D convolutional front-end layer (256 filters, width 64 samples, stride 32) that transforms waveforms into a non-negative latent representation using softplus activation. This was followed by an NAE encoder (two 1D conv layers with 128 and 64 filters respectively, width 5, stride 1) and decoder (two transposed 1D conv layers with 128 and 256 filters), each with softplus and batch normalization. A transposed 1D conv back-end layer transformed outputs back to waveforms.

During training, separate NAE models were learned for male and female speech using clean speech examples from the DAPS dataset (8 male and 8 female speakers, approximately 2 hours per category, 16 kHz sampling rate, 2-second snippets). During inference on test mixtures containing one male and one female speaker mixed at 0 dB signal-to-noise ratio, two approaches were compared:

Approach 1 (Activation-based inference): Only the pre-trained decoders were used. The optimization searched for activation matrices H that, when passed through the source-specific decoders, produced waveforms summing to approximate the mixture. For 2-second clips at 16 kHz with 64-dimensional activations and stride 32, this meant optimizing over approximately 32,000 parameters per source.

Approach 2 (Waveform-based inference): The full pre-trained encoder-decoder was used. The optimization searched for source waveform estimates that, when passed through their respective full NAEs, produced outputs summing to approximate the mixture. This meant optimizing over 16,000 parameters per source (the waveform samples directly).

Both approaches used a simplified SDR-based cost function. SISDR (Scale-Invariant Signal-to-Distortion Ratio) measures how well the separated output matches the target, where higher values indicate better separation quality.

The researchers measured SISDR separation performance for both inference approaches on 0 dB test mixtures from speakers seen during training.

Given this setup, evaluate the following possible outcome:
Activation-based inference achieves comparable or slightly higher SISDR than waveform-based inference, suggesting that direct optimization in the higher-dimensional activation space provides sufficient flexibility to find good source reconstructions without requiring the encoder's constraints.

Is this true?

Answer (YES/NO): NO